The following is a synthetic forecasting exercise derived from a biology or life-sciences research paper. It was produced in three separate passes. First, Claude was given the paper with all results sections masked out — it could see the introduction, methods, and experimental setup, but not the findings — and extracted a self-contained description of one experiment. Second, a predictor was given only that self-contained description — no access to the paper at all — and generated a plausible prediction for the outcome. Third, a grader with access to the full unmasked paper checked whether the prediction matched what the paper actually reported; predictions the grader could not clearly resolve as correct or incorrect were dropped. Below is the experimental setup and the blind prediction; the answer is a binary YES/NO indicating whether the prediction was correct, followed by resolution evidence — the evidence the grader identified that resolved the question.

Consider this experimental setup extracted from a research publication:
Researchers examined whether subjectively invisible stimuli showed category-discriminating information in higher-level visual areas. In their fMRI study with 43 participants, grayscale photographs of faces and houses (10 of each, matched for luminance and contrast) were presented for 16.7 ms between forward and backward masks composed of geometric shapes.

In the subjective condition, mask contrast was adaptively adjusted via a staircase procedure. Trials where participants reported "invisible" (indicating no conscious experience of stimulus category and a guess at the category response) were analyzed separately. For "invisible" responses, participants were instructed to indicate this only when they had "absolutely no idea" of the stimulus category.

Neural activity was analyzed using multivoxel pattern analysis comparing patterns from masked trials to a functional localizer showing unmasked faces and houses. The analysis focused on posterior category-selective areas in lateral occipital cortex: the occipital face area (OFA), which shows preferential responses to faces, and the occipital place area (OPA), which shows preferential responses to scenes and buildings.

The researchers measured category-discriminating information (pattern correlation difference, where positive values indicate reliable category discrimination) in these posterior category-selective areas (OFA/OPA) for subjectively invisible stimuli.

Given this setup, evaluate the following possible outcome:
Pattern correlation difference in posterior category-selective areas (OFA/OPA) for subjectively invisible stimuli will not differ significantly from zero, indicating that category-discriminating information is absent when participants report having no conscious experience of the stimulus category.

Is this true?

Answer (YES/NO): NO